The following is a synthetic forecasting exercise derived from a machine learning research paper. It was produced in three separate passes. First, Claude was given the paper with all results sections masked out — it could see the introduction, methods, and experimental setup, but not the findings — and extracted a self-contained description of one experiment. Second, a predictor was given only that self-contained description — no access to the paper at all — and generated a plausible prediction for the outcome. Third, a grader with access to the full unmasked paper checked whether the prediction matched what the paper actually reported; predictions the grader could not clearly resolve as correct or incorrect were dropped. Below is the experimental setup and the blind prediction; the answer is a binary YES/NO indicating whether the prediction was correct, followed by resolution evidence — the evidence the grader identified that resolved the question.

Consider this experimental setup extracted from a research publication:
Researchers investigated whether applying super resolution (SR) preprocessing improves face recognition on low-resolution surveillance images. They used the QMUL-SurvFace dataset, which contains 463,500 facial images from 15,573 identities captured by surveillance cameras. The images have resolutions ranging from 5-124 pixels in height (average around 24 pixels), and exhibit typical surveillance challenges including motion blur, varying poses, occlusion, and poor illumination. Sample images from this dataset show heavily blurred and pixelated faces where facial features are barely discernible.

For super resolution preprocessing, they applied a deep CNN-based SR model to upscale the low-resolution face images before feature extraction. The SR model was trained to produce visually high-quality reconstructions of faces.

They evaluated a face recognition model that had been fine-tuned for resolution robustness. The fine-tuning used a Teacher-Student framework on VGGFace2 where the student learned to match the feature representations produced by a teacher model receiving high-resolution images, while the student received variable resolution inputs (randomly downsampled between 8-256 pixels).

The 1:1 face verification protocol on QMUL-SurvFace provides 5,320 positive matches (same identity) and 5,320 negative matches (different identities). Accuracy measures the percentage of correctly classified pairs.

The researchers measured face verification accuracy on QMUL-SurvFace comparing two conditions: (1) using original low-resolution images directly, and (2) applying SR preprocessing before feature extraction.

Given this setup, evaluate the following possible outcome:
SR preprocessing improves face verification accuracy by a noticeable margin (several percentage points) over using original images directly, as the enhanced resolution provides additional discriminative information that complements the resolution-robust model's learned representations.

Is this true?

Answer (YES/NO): NO